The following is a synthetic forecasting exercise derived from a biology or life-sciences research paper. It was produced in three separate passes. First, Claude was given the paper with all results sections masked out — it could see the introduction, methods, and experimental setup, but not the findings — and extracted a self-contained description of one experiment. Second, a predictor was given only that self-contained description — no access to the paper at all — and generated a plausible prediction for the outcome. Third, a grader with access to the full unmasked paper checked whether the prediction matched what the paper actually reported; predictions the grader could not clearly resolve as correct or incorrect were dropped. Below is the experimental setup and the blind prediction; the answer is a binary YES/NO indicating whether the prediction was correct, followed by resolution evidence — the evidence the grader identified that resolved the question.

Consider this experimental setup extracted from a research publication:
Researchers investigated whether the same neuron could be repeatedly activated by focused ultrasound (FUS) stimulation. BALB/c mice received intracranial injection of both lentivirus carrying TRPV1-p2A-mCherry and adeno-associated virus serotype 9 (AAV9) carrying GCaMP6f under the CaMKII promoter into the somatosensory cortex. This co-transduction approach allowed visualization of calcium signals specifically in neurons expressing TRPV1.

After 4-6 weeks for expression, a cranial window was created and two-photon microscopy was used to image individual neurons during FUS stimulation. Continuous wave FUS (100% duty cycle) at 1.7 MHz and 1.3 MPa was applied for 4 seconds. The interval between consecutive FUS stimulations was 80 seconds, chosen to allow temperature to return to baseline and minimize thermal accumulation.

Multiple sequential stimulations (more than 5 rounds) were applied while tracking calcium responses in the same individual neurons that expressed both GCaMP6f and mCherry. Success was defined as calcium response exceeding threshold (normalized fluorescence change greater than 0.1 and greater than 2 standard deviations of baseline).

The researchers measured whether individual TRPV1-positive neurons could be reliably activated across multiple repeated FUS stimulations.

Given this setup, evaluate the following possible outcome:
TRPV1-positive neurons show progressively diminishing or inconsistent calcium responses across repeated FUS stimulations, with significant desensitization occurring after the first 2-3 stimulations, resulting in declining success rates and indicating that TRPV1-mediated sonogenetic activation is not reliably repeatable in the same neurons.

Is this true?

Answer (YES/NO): NO